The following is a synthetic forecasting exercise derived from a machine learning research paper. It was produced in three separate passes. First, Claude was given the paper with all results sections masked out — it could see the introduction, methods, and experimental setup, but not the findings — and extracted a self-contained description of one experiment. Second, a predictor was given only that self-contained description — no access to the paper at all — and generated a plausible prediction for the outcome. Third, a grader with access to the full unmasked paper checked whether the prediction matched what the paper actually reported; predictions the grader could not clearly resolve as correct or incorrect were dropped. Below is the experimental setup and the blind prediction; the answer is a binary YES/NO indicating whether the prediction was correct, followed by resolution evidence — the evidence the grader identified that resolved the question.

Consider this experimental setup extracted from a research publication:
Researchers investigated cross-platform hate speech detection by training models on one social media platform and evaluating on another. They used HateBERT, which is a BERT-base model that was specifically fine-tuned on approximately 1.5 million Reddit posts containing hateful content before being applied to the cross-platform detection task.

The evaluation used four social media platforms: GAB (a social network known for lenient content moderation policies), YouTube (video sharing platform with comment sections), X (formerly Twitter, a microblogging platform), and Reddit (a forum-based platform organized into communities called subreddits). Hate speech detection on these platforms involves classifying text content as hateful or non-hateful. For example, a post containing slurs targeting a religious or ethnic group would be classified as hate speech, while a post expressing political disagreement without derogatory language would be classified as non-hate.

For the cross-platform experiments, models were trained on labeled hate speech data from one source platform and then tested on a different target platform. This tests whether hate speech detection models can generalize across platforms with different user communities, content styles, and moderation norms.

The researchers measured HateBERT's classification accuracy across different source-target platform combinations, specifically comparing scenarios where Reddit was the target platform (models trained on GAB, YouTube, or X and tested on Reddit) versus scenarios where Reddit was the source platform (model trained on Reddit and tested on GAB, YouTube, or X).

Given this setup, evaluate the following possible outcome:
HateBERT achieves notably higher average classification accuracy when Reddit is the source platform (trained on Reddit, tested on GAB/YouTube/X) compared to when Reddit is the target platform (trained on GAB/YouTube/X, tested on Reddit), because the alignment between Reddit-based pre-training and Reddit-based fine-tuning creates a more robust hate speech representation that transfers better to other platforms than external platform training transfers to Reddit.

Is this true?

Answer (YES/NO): NO